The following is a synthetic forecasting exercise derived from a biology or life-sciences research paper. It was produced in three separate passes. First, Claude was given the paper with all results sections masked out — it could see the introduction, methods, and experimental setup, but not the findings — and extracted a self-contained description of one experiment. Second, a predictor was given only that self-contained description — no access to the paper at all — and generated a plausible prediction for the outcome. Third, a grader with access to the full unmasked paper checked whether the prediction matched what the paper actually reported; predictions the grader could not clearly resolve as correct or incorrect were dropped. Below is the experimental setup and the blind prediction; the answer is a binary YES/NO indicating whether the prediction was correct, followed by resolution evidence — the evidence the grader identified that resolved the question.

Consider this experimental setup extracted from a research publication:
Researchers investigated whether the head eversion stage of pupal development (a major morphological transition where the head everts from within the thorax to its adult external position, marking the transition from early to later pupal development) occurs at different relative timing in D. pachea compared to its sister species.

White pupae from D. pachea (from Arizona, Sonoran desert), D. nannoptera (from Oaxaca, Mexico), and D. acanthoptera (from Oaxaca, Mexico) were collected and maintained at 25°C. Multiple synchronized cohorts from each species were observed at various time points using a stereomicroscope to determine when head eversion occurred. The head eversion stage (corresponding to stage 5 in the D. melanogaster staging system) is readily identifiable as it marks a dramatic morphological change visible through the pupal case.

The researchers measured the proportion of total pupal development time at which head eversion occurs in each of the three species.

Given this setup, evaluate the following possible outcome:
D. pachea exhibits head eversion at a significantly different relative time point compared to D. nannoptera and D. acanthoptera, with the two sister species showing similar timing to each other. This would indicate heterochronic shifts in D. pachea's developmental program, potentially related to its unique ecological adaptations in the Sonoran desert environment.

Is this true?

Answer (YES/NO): NO